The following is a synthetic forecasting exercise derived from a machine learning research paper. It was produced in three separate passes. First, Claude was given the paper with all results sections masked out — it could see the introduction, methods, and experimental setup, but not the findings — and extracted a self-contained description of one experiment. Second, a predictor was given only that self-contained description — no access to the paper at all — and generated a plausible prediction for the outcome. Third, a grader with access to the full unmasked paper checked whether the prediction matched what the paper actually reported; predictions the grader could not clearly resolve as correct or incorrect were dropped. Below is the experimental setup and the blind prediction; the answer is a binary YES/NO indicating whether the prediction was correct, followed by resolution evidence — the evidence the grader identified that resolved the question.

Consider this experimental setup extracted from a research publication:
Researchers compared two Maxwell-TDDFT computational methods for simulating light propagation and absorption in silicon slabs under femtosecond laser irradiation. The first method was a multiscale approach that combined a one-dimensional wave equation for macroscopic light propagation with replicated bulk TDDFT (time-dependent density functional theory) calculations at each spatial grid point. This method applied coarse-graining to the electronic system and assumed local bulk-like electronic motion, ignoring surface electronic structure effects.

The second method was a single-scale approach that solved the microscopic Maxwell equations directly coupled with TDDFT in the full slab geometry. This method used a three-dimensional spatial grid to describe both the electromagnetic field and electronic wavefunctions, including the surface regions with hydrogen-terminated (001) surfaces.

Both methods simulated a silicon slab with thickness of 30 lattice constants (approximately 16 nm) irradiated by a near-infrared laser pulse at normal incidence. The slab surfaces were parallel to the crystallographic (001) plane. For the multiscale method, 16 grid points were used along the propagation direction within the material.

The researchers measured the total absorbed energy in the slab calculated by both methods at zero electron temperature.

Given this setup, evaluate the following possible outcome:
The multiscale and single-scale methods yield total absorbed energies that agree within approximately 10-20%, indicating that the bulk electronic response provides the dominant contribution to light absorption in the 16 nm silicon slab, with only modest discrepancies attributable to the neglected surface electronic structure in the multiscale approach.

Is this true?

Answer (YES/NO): NO